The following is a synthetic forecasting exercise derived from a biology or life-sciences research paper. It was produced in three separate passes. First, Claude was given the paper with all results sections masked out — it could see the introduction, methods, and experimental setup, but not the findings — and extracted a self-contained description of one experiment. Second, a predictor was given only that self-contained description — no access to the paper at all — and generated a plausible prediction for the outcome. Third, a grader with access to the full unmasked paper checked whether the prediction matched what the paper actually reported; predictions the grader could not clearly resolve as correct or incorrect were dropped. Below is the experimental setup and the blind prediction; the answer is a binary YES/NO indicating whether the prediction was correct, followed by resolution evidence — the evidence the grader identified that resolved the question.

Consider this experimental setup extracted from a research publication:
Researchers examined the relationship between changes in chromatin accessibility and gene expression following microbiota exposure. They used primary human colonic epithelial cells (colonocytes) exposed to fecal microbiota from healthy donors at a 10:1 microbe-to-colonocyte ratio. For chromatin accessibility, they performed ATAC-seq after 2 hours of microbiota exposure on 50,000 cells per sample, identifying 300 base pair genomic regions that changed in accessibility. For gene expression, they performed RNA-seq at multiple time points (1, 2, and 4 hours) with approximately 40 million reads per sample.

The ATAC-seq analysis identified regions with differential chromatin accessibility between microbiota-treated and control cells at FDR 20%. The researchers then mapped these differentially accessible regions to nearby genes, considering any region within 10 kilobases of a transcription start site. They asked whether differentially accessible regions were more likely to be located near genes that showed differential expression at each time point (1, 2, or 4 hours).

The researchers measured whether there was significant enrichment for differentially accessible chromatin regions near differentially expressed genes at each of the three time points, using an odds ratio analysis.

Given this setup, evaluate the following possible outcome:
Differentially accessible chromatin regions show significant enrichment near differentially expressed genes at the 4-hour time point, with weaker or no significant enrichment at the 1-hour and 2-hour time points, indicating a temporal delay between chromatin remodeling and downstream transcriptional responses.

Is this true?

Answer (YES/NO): YES